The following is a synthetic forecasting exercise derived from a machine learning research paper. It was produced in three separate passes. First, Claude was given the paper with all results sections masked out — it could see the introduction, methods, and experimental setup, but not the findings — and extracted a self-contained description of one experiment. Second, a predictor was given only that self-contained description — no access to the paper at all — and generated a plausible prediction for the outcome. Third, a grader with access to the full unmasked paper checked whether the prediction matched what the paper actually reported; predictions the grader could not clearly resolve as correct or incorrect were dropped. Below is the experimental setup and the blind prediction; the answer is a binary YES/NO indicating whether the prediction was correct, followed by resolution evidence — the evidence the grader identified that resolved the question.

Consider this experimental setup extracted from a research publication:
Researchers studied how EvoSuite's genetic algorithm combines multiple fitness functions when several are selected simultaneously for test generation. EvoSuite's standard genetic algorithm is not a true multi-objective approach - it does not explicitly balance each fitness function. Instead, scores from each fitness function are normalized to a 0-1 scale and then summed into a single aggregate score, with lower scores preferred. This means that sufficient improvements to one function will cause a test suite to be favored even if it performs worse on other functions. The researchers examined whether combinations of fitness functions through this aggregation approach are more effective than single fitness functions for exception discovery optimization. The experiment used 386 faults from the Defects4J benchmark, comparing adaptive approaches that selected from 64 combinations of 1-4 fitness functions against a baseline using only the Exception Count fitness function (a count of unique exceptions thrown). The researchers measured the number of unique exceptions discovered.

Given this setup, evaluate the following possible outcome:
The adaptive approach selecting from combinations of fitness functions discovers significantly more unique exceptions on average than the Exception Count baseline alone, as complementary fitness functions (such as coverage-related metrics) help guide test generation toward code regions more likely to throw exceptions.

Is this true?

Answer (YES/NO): YES